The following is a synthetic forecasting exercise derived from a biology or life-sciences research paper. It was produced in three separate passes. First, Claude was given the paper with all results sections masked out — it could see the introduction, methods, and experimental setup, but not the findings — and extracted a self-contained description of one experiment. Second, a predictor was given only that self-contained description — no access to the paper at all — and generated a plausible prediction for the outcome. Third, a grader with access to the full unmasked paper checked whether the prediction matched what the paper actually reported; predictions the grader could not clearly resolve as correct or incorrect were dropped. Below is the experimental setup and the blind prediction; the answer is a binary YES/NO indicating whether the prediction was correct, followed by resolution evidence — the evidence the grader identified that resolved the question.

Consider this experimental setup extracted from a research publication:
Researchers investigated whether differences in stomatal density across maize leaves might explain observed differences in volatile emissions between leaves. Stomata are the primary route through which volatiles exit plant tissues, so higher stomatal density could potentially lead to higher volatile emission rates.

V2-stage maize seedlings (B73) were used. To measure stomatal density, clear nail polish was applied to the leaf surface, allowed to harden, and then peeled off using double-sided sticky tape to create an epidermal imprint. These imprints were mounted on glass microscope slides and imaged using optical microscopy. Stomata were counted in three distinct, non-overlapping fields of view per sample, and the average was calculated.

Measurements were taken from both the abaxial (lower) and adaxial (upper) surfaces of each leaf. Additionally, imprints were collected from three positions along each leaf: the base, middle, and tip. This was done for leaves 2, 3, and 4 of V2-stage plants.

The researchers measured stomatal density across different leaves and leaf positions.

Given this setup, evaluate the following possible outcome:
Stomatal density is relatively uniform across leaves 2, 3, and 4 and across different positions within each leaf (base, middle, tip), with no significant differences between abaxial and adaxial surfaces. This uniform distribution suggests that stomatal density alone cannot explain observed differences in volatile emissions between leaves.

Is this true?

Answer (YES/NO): NO